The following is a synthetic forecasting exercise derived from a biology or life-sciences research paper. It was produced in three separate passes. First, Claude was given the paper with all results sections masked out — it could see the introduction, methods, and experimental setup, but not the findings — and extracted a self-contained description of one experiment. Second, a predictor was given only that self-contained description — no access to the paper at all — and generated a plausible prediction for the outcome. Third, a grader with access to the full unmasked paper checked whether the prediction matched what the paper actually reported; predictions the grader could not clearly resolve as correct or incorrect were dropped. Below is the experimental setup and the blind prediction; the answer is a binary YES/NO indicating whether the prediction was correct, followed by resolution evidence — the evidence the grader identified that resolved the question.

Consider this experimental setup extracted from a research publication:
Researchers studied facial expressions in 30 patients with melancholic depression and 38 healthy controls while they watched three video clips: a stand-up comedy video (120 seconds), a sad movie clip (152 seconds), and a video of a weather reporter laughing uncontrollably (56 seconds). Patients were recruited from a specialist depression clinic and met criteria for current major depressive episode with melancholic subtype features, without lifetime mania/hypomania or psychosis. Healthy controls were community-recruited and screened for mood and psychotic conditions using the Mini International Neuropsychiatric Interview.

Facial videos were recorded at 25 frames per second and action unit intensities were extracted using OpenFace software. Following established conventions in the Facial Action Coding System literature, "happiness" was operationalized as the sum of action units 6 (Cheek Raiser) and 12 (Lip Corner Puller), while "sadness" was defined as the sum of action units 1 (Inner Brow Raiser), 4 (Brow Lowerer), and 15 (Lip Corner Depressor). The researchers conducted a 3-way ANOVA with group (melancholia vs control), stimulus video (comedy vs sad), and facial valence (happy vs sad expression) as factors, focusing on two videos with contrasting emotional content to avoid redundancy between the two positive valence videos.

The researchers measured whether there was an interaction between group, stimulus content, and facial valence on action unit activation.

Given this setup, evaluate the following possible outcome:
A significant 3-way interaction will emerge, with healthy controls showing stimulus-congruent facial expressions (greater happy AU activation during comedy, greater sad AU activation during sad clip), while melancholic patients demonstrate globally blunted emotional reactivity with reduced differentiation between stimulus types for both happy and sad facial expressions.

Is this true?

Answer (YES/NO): NO